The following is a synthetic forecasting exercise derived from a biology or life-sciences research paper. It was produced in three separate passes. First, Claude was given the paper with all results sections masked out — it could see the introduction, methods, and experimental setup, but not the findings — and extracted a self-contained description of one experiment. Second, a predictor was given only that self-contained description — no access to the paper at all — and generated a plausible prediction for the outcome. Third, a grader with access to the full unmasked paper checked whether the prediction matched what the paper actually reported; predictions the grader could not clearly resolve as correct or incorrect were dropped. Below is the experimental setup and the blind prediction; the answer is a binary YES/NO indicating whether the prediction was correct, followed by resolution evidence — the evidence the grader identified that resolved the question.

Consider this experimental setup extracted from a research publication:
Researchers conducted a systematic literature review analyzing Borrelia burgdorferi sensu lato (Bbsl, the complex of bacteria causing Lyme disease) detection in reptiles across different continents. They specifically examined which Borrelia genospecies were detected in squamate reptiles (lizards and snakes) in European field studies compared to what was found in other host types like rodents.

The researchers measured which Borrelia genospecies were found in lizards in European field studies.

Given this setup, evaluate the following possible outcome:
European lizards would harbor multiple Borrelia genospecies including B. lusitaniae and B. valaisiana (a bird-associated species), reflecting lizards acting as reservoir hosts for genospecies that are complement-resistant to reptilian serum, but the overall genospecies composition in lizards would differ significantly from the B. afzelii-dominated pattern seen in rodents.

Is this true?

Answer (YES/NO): NO